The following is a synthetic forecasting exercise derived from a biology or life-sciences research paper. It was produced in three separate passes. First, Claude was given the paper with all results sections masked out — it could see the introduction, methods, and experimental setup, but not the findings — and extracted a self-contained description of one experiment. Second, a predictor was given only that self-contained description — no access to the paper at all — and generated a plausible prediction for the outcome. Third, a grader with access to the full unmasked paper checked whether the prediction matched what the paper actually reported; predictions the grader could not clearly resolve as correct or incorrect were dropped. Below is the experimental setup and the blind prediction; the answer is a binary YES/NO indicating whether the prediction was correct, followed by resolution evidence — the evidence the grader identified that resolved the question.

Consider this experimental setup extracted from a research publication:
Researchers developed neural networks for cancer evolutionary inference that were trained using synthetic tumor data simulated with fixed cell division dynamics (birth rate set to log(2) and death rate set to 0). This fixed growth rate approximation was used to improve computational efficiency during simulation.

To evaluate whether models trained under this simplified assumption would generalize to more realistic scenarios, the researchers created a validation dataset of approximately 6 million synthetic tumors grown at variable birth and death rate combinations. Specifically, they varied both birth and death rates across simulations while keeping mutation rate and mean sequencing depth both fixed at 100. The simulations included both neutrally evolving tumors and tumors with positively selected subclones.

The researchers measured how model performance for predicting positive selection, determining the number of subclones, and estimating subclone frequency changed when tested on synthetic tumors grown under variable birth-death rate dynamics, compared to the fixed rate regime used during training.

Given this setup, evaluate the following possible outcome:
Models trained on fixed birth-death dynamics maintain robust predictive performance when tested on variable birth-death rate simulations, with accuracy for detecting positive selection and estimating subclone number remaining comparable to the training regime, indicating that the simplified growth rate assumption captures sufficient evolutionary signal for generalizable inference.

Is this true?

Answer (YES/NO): YES